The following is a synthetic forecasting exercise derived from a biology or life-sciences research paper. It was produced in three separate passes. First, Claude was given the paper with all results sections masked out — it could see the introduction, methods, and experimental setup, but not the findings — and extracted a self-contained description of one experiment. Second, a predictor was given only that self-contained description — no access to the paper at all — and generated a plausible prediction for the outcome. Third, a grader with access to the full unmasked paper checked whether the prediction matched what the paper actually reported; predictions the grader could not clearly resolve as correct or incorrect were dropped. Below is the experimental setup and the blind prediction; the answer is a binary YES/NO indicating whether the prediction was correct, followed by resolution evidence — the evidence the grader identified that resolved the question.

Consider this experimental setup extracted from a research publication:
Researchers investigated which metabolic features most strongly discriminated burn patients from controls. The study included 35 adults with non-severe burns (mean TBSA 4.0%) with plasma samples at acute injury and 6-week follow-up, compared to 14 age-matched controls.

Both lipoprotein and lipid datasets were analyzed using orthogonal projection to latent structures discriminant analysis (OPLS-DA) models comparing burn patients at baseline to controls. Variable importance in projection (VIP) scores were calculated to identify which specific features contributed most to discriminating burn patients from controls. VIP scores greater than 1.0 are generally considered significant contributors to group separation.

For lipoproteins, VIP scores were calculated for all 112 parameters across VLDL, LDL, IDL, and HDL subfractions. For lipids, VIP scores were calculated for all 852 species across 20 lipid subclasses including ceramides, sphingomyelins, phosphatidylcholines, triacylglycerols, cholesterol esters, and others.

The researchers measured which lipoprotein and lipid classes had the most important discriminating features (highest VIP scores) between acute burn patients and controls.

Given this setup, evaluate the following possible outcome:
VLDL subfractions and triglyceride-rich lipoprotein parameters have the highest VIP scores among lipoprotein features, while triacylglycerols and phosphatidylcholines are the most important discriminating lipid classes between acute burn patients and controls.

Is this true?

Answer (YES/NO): NO